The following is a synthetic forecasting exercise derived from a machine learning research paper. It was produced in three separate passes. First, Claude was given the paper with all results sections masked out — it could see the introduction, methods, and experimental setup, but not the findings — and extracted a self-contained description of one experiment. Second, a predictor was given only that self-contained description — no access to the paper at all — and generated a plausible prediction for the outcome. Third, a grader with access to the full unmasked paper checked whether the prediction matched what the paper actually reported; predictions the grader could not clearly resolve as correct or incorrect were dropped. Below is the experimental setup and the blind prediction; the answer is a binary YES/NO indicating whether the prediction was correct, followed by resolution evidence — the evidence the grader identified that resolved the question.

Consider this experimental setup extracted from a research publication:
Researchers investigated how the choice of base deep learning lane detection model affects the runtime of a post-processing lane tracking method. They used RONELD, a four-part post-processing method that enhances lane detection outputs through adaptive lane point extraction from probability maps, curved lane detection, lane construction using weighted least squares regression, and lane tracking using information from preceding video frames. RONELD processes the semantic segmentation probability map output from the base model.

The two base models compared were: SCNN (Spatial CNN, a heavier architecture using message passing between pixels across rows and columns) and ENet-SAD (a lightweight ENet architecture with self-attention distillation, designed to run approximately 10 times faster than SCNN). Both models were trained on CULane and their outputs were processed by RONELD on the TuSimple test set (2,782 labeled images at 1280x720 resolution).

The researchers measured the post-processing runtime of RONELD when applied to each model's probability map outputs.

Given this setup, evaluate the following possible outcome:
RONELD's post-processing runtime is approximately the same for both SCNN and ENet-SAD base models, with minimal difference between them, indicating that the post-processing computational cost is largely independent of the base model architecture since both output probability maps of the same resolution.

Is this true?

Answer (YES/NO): NO